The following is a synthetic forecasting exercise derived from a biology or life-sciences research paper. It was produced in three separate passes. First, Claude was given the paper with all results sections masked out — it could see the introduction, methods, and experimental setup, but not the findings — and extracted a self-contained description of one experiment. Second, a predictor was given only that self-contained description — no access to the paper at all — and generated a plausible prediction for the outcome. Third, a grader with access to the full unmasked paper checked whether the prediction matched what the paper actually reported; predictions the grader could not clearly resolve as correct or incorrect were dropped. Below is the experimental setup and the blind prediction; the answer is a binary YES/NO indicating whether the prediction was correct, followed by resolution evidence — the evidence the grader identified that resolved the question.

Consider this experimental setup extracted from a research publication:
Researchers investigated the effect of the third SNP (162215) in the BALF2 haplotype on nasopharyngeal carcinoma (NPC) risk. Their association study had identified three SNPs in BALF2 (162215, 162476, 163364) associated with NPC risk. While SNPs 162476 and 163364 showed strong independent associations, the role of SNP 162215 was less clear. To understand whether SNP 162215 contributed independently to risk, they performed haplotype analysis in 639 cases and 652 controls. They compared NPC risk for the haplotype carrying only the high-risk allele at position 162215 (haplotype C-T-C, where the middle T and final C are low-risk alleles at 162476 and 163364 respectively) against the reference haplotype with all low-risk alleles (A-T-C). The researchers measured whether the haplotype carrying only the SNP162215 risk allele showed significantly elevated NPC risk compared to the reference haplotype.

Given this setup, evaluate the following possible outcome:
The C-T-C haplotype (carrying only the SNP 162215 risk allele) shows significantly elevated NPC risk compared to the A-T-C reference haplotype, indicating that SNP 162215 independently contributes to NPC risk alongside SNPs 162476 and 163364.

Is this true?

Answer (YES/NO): NO